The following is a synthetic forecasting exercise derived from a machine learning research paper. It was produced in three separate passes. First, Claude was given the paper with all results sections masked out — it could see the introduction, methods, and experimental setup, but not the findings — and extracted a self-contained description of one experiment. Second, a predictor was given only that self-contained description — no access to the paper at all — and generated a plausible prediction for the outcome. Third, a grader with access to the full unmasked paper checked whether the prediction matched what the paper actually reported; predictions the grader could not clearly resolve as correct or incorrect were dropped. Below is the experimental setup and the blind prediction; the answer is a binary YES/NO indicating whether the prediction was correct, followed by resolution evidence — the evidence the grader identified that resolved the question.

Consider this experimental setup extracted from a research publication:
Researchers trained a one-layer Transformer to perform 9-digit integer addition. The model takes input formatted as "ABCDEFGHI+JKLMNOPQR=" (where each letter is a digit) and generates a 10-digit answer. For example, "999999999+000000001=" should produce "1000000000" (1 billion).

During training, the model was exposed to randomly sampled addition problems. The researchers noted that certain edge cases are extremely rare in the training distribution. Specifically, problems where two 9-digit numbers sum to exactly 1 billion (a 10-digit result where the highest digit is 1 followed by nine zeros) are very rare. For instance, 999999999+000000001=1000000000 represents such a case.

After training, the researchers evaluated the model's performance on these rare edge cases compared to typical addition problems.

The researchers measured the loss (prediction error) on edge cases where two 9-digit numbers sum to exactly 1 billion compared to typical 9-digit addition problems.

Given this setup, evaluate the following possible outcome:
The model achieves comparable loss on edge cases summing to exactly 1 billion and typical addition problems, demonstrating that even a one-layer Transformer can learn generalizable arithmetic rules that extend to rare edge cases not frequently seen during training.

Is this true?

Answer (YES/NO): NO